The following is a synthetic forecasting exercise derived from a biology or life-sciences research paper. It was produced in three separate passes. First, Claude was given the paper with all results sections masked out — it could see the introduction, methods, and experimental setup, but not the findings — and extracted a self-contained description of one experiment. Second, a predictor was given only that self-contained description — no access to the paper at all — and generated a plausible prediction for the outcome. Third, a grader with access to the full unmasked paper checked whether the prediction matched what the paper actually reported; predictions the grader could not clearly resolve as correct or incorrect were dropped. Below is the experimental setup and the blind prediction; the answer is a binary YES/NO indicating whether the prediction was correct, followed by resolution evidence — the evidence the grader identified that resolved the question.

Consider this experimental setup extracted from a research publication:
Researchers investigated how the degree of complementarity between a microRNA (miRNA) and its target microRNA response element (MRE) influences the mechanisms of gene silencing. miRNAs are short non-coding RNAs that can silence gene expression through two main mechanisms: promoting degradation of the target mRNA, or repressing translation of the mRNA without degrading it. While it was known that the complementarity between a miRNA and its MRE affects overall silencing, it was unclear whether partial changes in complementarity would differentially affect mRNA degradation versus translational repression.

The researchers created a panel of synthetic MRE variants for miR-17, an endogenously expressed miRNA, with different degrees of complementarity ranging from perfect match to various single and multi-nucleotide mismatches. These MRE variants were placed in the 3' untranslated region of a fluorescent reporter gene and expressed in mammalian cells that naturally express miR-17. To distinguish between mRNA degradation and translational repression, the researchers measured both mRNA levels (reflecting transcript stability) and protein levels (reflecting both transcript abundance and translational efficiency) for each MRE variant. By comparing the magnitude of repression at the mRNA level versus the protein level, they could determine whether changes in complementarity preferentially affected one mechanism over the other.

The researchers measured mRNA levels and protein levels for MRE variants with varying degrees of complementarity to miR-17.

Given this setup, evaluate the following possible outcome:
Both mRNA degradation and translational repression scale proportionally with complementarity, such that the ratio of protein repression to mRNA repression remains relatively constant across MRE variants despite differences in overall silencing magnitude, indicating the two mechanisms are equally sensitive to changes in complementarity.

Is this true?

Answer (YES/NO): YES